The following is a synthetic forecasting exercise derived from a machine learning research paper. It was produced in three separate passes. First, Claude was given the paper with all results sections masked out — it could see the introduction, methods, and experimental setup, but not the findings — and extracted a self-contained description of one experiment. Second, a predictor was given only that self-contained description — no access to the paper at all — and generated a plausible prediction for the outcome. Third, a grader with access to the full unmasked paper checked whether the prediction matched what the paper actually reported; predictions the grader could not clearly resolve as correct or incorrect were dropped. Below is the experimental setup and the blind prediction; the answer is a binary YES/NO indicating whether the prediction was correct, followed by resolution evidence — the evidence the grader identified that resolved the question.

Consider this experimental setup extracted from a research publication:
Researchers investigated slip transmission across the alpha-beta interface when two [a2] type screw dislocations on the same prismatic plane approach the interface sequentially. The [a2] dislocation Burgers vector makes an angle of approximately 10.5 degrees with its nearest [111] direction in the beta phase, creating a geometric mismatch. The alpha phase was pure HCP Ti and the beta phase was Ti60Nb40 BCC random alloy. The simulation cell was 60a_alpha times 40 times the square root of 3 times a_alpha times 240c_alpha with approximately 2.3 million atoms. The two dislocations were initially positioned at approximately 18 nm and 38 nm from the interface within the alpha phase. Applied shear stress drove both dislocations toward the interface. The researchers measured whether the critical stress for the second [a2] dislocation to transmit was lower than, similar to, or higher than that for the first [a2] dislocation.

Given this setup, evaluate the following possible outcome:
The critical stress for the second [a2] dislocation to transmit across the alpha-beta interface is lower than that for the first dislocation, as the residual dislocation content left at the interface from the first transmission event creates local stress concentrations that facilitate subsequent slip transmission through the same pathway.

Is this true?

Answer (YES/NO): NO